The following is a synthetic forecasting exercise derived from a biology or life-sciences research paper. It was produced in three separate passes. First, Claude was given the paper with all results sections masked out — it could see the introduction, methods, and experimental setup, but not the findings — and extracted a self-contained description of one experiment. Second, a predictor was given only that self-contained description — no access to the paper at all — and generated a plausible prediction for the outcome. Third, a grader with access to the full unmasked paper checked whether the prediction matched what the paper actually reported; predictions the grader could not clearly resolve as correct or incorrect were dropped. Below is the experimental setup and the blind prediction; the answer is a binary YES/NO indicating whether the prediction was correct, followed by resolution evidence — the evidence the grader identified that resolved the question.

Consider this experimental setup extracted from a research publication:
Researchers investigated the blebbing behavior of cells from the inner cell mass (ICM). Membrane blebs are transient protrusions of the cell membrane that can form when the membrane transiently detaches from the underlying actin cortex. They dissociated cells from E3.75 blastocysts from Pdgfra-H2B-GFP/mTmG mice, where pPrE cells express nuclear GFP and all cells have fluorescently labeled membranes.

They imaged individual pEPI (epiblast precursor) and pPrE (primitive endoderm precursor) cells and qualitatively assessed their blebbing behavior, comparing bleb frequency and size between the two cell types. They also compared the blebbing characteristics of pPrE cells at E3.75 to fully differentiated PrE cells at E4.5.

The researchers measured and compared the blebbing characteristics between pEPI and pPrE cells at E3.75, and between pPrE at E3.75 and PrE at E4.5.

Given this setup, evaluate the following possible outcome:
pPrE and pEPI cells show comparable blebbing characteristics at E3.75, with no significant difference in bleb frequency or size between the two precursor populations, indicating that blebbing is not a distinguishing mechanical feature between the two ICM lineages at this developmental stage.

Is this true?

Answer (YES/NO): NO